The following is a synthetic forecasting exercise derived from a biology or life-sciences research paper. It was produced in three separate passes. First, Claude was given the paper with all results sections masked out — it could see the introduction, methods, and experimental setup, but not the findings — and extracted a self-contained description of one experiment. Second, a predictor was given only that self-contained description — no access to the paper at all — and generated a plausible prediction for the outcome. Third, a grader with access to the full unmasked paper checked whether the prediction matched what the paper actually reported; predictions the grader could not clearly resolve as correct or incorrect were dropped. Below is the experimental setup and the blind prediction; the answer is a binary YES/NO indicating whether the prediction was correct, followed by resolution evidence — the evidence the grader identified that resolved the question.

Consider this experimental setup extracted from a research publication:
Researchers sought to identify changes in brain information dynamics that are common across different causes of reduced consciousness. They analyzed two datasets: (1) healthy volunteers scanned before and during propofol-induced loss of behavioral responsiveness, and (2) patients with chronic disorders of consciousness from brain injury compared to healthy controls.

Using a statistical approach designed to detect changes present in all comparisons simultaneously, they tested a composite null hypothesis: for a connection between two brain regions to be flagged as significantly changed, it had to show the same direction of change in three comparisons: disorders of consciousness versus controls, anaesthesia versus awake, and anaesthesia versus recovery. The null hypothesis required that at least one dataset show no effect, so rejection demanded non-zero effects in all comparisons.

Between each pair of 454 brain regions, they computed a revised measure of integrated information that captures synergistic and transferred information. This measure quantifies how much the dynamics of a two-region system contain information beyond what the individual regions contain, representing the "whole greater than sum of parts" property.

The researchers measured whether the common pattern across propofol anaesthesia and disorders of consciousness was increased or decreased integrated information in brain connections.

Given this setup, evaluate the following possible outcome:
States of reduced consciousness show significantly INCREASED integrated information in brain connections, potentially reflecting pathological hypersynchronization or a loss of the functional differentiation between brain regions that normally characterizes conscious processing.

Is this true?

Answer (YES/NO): NO